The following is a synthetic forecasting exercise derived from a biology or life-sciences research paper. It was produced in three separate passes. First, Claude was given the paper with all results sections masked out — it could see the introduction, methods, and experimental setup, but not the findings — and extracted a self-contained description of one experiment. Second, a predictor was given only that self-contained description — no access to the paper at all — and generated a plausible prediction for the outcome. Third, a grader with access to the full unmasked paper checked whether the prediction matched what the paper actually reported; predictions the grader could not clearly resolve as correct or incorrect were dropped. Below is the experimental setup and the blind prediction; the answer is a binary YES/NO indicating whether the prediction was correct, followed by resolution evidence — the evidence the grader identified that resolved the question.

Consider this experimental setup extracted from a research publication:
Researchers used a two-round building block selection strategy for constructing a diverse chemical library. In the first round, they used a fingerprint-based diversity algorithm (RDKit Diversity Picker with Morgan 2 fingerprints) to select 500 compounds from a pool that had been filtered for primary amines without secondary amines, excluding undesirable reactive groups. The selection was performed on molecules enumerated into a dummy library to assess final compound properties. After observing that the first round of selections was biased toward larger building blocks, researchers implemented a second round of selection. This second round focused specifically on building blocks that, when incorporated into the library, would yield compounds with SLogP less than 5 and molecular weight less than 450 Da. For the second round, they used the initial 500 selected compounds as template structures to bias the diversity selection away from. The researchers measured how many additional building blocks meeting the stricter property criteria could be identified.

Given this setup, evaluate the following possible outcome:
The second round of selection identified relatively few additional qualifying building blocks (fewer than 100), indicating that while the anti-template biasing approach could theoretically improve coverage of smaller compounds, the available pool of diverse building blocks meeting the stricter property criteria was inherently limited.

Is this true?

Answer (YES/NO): NO